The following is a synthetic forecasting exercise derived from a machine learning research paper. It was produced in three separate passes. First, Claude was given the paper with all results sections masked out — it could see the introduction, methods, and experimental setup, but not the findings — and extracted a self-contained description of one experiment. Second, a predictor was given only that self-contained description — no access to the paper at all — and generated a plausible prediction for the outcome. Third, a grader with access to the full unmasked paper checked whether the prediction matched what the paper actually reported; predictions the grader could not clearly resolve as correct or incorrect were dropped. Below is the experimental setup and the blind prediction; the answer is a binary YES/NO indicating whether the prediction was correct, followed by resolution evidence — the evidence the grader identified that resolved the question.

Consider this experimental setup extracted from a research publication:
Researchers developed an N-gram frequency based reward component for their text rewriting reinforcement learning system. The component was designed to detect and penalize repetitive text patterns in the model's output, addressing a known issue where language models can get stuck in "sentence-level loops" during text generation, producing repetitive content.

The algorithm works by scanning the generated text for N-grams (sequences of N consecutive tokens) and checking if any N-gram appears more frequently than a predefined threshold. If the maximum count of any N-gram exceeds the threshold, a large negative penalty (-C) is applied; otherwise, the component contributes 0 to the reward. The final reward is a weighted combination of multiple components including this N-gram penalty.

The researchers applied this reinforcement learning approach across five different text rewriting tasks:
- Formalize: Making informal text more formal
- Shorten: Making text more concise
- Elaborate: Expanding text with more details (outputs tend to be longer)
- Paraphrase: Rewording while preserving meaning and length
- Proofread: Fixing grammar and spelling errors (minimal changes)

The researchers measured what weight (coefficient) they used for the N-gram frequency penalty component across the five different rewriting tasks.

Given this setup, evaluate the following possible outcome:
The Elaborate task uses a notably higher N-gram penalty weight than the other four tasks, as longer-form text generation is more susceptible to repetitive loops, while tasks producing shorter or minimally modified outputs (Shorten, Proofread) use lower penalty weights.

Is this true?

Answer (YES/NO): NO